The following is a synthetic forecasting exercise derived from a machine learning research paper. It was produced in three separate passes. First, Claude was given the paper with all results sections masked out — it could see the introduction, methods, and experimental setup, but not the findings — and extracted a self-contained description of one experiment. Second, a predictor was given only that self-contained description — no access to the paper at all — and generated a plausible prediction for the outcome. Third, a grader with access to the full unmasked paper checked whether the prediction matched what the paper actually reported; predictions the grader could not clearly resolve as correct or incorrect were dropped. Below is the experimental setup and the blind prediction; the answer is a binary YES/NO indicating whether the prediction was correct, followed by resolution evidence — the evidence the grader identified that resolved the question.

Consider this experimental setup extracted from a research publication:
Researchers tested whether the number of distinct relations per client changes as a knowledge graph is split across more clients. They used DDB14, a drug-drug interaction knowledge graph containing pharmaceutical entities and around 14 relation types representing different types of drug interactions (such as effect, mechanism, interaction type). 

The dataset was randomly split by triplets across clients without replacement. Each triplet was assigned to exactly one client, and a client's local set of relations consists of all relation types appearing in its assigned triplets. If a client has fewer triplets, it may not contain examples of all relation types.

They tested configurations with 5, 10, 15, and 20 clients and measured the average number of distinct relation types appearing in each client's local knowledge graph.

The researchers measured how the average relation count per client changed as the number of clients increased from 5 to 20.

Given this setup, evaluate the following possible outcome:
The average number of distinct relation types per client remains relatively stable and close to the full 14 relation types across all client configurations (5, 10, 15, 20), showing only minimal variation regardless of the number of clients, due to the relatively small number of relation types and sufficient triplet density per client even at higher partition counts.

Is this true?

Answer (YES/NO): YES